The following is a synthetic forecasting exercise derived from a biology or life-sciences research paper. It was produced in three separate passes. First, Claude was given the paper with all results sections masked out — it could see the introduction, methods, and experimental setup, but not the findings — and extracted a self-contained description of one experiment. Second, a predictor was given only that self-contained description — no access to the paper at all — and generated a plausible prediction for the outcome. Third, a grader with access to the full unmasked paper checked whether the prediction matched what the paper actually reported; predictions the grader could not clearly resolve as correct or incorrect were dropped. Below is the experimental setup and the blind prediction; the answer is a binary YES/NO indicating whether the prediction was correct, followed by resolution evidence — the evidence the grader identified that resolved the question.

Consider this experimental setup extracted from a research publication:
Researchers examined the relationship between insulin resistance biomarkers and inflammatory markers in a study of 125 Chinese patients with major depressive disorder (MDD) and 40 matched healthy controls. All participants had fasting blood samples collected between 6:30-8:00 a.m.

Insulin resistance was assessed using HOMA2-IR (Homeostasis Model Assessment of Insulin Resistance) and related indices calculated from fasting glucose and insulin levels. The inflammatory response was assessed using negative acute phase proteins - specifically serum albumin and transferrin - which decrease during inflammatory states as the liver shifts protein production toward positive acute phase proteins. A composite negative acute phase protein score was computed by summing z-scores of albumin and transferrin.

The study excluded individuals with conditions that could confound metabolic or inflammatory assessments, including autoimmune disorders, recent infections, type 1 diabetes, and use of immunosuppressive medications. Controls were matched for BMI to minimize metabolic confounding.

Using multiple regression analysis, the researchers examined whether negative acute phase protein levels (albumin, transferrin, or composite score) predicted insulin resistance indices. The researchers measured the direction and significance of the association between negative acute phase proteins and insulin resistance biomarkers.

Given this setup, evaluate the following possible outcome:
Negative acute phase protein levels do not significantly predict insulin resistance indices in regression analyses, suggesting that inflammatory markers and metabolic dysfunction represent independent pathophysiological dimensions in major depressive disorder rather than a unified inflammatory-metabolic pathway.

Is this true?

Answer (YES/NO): NO